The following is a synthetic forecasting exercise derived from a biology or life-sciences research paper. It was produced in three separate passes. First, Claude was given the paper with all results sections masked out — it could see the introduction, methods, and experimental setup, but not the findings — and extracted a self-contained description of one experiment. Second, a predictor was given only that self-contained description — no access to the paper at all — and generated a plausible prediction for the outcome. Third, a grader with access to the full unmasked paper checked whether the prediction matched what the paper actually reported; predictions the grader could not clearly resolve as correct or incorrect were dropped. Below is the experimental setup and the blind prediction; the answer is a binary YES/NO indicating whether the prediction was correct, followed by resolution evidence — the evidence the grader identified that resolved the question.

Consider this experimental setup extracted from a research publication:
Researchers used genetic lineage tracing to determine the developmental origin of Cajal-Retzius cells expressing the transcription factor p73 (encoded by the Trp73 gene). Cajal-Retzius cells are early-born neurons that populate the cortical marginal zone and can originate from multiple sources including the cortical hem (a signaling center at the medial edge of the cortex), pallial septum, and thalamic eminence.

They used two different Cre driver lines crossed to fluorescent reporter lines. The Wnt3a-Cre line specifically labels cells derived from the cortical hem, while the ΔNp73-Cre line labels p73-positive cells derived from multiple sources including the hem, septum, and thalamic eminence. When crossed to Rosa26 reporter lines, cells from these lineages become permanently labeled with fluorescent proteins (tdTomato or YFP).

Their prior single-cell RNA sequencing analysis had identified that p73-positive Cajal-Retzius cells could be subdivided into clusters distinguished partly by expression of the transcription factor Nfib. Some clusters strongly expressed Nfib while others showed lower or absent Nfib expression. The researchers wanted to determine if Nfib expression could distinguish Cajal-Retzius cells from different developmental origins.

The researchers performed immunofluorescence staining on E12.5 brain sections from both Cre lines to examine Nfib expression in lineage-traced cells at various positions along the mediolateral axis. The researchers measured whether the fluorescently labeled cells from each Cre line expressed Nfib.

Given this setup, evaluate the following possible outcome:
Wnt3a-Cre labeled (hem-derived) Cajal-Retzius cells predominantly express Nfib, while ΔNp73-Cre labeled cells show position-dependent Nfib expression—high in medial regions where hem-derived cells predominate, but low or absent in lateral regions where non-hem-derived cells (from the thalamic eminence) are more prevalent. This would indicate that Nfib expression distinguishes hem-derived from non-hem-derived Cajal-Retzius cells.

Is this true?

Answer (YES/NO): NO